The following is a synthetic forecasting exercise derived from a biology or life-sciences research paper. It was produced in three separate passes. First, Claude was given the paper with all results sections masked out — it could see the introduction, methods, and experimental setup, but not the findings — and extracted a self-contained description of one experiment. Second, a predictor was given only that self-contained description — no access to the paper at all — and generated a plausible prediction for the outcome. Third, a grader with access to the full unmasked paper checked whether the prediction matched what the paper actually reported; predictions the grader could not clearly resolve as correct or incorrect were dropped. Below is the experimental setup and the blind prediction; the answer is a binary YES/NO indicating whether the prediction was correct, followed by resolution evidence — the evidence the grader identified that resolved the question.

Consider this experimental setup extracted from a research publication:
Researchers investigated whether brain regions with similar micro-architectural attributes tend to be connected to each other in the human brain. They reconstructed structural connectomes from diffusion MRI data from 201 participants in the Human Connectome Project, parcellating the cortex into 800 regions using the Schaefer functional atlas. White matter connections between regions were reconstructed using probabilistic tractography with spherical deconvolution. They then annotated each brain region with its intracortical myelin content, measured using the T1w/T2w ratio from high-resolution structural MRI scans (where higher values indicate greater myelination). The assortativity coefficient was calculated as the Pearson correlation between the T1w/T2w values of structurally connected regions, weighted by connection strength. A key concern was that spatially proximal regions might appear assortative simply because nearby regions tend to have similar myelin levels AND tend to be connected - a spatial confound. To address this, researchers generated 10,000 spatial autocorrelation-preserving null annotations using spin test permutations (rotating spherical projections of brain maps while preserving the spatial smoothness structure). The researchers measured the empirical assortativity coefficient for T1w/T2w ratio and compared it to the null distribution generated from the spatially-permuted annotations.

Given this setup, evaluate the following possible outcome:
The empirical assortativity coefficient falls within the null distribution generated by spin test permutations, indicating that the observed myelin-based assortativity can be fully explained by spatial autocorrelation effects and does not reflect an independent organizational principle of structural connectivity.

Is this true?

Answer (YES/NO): YES